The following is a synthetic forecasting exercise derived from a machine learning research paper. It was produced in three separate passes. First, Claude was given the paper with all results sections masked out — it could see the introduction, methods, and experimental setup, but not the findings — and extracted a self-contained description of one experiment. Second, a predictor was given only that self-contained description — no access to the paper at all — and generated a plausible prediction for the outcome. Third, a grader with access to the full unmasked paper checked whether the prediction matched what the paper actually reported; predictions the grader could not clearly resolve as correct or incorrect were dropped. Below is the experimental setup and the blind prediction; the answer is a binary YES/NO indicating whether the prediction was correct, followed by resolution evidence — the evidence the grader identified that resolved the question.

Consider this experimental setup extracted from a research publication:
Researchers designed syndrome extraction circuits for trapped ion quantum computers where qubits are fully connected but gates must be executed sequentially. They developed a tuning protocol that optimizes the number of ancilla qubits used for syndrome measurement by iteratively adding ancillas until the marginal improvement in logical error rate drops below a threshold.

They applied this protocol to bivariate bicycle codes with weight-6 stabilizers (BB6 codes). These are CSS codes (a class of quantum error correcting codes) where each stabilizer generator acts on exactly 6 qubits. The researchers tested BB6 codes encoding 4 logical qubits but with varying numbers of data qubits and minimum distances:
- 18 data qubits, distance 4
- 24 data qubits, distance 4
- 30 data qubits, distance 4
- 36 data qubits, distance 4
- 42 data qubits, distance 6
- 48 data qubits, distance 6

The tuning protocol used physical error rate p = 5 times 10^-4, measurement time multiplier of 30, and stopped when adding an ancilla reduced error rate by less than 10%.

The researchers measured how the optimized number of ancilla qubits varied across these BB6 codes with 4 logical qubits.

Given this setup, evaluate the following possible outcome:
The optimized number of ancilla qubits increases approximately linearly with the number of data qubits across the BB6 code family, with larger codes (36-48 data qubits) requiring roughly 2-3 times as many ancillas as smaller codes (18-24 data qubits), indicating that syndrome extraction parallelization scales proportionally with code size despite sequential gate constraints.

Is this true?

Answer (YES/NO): NO